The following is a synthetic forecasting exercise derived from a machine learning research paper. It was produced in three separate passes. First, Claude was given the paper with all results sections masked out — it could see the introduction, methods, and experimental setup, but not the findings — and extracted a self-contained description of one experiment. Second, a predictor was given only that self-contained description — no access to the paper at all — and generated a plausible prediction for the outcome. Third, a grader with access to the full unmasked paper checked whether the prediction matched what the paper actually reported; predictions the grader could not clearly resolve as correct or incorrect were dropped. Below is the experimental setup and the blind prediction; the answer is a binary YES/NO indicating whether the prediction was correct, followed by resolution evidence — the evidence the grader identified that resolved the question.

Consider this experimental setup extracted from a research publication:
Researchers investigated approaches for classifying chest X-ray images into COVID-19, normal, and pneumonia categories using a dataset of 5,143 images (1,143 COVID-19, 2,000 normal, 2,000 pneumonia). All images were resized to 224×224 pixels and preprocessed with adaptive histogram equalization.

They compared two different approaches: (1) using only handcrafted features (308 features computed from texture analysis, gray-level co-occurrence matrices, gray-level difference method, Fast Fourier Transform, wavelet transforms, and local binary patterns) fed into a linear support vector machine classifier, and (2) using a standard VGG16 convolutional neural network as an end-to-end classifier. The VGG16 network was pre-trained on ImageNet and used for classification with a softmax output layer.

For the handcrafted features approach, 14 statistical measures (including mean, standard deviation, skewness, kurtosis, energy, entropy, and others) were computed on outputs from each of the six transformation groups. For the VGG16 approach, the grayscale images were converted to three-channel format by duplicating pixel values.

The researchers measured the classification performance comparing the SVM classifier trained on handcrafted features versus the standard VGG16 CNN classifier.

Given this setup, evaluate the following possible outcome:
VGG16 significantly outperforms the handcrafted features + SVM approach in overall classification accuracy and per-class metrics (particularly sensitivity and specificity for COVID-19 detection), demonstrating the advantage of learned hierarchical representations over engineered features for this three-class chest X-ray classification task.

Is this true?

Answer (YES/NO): NO